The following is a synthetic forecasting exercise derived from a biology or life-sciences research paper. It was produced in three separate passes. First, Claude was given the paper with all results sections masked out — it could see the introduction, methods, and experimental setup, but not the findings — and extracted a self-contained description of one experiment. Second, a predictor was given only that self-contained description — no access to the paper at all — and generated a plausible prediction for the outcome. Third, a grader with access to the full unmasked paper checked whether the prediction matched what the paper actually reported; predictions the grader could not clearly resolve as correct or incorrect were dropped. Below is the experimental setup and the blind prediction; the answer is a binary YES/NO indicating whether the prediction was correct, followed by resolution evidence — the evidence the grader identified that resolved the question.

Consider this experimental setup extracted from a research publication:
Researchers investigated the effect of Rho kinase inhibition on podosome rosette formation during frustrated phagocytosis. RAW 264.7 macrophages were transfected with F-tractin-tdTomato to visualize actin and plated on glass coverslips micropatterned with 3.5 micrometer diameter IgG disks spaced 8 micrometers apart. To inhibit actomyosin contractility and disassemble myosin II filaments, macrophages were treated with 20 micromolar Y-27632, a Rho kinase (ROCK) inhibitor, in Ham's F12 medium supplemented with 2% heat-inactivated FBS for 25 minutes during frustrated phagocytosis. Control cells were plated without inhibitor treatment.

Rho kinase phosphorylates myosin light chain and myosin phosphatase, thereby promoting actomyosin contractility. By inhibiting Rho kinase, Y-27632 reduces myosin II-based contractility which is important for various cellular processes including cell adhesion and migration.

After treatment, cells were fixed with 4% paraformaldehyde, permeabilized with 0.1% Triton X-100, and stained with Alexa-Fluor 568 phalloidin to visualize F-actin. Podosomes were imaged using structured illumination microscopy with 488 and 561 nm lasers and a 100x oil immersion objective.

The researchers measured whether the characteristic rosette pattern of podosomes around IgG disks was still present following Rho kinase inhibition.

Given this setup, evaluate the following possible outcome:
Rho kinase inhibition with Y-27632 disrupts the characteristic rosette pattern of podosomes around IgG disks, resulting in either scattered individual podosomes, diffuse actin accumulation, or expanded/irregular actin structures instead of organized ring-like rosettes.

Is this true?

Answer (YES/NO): NO